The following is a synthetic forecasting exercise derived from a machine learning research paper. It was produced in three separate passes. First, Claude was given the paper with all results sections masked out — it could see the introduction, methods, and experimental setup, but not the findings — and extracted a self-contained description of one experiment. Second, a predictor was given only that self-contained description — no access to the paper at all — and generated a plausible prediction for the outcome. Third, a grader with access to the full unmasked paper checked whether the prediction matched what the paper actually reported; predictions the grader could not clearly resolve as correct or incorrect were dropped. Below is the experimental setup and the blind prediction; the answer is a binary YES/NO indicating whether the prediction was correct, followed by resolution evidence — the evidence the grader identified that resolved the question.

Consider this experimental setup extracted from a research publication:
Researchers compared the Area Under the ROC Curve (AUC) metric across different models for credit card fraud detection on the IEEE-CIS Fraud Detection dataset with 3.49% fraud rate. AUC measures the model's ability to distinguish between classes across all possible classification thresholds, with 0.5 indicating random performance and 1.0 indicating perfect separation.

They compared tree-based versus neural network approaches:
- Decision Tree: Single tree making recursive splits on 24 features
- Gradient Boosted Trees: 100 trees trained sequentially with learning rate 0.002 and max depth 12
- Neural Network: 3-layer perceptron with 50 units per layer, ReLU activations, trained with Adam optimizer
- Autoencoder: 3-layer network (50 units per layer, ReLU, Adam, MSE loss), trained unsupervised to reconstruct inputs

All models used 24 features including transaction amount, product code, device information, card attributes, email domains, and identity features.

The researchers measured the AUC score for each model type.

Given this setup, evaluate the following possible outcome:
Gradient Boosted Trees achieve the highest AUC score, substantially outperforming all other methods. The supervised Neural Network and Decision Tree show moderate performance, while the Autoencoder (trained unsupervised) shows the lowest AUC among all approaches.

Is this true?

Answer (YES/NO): NO